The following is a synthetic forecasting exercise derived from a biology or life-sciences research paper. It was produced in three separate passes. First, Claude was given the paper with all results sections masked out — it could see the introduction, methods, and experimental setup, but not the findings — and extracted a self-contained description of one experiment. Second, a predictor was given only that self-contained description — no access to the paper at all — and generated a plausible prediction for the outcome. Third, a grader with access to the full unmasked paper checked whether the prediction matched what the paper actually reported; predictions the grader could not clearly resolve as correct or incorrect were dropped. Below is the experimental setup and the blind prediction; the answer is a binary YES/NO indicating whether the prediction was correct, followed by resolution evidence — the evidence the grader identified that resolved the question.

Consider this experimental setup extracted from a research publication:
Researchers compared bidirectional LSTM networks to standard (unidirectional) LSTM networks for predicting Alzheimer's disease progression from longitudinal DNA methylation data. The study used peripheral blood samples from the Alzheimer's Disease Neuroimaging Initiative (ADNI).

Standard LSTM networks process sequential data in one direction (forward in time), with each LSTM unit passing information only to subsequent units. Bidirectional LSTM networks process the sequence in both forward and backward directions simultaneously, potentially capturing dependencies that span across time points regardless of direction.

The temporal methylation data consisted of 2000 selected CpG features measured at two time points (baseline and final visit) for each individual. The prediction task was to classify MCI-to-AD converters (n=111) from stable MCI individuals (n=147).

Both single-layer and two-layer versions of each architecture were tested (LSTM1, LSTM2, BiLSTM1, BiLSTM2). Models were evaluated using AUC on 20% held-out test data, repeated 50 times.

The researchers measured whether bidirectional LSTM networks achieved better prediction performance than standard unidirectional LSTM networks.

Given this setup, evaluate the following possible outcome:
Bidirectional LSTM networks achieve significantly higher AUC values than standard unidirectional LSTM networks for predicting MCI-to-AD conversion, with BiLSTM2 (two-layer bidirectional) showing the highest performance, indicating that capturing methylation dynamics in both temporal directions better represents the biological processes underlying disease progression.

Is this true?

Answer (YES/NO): NO